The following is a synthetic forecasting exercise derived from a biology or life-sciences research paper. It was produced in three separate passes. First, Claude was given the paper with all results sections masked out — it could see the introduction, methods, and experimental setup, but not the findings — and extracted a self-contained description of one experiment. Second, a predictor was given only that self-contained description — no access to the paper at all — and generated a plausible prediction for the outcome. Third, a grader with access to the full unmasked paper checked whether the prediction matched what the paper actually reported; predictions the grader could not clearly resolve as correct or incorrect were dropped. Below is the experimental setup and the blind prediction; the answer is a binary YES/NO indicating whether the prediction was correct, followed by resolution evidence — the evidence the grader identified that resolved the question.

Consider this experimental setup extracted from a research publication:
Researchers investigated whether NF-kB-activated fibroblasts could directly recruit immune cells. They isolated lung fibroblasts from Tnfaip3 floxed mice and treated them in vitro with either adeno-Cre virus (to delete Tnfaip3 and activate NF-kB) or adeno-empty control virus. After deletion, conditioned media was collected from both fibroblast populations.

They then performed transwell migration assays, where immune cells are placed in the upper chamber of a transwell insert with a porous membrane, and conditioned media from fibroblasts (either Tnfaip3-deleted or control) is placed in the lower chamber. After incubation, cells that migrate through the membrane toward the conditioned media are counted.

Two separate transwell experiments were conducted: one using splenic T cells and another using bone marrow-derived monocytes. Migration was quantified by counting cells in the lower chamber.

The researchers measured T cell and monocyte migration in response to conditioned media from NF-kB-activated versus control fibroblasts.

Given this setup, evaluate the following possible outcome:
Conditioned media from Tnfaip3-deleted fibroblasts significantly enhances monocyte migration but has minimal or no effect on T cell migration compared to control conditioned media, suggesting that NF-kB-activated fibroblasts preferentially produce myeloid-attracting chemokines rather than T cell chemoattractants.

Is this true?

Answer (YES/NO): YES